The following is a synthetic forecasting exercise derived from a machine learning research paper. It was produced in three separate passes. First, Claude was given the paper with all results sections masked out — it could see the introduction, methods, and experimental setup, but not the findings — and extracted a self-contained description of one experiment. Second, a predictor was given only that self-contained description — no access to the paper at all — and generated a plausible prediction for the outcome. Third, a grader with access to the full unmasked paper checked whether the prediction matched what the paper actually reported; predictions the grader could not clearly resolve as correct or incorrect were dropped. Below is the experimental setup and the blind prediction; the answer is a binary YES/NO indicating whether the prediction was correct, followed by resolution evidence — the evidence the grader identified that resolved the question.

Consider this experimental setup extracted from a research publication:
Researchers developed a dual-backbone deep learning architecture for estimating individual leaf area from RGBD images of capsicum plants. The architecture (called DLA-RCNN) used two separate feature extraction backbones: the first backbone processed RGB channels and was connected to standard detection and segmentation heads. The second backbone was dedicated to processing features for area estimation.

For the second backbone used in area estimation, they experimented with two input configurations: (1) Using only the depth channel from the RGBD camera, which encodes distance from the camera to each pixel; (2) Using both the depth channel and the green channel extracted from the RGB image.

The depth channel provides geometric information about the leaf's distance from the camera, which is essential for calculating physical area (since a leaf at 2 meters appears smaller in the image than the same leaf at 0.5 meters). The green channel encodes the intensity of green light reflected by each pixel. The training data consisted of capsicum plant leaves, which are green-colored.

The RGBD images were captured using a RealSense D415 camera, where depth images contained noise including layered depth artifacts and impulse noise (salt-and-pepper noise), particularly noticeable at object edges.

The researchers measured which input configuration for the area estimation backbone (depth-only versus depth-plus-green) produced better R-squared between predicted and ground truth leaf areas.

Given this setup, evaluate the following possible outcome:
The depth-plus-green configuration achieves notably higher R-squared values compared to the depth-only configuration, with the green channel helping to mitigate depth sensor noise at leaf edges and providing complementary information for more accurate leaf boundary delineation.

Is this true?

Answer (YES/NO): NO